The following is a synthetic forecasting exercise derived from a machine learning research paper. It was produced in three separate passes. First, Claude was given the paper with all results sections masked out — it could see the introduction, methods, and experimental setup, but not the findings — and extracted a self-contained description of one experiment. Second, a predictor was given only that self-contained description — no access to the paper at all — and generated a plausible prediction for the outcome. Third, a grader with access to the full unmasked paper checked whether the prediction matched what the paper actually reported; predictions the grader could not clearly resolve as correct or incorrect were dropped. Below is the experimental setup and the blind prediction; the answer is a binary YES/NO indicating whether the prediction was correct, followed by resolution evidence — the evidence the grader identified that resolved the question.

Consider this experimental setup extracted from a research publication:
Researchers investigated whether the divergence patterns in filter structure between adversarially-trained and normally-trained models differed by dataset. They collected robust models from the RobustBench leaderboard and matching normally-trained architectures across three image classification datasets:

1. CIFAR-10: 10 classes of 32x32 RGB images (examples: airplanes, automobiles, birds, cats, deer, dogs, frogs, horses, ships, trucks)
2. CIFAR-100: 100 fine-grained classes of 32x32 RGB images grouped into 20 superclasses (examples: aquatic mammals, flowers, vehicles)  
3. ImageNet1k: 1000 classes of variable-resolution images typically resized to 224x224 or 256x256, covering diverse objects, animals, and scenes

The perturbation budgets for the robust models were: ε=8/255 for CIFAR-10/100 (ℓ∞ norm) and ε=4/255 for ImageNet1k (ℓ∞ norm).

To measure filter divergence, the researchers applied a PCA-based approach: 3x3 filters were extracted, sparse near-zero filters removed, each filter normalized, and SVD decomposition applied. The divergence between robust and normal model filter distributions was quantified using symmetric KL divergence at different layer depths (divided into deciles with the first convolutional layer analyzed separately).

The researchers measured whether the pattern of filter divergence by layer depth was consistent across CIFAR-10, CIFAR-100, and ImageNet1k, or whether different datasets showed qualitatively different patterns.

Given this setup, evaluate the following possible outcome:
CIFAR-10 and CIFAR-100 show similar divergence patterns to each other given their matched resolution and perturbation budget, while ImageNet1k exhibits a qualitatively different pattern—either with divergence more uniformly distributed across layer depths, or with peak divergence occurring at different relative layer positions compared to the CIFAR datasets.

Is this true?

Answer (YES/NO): YES